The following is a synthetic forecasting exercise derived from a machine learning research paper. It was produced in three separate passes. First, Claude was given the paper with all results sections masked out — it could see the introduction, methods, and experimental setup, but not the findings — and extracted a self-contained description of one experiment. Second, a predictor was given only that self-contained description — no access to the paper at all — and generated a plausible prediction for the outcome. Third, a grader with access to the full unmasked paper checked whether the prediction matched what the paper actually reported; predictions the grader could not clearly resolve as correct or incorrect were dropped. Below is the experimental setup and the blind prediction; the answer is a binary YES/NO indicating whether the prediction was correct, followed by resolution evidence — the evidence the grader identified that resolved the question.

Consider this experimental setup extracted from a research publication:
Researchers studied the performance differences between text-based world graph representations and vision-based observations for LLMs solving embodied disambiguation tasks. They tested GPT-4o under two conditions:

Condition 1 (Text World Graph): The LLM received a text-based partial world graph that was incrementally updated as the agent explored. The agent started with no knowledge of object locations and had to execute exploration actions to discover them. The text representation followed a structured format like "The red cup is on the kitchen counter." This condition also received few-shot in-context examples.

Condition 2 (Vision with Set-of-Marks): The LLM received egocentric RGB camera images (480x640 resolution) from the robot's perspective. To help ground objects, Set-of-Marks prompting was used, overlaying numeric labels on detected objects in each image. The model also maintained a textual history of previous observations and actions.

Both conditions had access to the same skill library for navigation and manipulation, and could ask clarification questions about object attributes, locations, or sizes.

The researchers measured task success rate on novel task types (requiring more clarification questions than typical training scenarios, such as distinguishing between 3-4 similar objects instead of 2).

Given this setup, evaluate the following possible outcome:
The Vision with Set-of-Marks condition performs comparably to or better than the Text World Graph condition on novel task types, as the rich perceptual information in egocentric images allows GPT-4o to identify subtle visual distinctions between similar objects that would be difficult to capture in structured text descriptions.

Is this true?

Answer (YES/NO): NO